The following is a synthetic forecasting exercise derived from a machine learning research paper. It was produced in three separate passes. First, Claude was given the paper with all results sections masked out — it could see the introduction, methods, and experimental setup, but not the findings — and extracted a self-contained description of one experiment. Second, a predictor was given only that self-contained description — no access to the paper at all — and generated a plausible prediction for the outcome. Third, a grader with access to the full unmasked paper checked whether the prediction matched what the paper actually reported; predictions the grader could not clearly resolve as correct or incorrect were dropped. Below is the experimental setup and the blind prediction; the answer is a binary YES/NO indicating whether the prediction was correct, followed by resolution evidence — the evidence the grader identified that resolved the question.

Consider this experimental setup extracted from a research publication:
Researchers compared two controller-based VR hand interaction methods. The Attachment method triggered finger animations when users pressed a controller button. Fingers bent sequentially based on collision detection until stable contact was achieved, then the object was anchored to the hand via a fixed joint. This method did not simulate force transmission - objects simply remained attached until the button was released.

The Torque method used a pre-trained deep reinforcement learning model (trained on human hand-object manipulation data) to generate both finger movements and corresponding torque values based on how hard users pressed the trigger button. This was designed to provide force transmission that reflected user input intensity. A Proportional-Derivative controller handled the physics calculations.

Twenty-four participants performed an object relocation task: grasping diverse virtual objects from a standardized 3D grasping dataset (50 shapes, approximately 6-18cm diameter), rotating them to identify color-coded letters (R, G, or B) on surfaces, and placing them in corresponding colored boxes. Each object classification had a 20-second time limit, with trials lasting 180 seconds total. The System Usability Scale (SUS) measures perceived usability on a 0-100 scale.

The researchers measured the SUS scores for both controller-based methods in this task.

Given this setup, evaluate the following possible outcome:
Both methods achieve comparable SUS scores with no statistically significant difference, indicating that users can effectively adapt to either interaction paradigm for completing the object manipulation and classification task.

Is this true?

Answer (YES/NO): NO